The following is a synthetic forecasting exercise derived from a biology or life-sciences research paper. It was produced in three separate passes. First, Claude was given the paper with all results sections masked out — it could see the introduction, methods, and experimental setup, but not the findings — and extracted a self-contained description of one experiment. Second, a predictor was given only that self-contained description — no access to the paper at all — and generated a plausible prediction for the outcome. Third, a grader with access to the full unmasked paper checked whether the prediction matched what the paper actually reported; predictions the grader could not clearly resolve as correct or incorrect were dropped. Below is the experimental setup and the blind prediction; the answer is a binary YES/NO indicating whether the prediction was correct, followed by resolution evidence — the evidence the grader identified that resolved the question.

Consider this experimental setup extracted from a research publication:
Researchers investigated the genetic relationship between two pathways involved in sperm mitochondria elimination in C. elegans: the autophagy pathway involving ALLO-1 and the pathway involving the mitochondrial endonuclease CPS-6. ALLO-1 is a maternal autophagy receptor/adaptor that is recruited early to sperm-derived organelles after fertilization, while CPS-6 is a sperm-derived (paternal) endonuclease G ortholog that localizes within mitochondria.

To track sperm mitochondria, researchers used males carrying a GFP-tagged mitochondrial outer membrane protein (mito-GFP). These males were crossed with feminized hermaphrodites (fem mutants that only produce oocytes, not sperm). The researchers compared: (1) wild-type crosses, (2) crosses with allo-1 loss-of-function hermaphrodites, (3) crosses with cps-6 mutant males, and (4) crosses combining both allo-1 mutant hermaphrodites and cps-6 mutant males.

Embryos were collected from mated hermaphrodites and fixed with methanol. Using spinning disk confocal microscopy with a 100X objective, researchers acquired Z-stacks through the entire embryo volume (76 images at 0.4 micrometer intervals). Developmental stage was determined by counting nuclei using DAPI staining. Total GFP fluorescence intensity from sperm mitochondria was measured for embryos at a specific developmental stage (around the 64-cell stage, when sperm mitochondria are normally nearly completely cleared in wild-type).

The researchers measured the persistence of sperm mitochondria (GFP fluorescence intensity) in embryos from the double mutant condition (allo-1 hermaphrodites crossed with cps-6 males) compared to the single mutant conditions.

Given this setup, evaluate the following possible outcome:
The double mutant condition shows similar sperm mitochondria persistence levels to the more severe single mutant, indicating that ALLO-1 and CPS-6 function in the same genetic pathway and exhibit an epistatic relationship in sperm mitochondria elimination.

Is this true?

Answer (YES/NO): NO